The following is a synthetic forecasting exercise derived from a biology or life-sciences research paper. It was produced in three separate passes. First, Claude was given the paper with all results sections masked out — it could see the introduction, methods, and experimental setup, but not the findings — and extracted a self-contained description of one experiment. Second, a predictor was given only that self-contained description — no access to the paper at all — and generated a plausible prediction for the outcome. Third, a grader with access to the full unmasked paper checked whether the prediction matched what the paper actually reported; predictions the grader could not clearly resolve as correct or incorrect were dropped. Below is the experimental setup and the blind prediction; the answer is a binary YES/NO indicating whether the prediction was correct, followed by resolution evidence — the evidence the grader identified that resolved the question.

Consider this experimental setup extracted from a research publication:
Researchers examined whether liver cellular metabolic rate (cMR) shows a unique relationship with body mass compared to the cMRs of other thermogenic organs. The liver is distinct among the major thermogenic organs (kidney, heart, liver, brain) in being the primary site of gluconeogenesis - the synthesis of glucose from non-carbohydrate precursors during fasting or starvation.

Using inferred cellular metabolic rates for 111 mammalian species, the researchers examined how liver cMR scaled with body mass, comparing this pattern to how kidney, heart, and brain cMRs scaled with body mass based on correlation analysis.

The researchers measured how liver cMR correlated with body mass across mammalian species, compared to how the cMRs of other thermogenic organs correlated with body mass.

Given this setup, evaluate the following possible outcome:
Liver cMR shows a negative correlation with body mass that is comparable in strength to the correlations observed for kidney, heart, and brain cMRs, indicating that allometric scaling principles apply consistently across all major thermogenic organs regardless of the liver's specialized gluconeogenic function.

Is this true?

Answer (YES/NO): NO